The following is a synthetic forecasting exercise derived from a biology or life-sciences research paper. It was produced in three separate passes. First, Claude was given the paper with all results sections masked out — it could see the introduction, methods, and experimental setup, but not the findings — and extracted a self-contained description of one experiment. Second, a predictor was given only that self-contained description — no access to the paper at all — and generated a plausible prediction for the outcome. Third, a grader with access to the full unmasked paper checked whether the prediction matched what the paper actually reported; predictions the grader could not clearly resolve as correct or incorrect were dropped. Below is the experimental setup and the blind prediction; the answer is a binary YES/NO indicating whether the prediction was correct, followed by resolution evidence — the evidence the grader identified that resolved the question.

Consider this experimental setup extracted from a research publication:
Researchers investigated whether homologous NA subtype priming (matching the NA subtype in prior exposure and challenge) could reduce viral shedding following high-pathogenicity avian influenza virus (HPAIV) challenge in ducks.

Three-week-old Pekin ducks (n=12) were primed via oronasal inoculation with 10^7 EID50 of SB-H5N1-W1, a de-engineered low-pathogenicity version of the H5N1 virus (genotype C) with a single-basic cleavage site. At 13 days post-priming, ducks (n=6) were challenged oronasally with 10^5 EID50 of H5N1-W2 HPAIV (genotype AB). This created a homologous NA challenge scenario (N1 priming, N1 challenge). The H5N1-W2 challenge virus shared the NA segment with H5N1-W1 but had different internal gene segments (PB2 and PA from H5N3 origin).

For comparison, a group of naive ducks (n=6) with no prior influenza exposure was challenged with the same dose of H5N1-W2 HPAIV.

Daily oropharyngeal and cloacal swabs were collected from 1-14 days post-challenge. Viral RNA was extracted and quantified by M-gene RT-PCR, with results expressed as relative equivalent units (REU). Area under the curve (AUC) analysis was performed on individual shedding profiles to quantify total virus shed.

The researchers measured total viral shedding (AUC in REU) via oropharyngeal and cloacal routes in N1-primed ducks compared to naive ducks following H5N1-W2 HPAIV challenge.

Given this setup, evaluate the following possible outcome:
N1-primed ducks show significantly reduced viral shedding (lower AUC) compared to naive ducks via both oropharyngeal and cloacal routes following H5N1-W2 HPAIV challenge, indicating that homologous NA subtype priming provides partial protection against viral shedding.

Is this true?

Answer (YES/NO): NO